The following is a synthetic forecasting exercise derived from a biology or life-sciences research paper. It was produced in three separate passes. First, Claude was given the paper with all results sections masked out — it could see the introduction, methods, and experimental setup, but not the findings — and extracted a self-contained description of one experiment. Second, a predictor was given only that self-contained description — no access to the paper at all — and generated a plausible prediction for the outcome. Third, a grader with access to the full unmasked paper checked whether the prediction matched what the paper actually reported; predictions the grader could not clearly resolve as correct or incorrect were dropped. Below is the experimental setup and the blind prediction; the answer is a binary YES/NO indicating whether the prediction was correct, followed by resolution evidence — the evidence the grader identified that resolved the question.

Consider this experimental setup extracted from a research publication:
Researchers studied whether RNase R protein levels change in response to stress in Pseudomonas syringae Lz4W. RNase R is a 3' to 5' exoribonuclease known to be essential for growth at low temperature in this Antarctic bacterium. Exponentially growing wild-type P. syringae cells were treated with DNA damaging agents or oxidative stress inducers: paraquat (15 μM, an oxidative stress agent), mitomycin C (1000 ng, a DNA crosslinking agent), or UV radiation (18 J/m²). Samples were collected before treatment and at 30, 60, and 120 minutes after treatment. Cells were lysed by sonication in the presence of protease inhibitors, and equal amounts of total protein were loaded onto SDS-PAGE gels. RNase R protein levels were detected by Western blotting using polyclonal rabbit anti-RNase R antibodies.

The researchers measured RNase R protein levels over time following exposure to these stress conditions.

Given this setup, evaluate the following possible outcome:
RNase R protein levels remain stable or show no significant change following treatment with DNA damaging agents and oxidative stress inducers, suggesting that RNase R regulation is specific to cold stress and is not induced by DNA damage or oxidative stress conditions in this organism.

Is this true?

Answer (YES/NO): YES